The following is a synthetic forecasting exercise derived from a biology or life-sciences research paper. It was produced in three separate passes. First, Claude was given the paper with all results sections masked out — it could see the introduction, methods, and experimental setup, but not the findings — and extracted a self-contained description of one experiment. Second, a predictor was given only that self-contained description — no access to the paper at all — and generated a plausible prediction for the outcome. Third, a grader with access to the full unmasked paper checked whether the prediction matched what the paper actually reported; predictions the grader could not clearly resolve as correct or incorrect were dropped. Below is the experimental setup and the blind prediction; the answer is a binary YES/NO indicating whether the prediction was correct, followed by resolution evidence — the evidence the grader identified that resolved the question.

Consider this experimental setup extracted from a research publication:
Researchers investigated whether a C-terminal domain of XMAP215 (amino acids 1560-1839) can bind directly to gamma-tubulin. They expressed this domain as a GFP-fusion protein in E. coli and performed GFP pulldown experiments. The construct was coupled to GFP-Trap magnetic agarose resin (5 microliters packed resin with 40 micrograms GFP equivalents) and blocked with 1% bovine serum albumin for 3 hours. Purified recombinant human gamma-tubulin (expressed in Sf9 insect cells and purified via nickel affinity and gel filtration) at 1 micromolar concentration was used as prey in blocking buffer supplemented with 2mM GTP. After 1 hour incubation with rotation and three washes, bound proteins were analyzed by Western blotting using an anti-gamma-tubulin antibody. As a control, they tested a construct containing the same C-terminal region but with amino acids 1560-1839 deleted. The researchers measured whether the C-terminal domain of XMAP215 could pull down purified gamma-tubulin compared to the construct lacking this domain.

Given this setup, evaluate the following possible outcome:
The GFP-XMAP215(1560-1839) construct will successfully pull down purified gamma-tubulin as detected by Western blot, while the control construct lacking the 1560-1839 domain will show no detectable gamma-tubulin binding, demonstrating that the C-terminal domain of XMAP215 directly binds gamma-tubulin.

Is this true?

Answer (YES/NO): NO